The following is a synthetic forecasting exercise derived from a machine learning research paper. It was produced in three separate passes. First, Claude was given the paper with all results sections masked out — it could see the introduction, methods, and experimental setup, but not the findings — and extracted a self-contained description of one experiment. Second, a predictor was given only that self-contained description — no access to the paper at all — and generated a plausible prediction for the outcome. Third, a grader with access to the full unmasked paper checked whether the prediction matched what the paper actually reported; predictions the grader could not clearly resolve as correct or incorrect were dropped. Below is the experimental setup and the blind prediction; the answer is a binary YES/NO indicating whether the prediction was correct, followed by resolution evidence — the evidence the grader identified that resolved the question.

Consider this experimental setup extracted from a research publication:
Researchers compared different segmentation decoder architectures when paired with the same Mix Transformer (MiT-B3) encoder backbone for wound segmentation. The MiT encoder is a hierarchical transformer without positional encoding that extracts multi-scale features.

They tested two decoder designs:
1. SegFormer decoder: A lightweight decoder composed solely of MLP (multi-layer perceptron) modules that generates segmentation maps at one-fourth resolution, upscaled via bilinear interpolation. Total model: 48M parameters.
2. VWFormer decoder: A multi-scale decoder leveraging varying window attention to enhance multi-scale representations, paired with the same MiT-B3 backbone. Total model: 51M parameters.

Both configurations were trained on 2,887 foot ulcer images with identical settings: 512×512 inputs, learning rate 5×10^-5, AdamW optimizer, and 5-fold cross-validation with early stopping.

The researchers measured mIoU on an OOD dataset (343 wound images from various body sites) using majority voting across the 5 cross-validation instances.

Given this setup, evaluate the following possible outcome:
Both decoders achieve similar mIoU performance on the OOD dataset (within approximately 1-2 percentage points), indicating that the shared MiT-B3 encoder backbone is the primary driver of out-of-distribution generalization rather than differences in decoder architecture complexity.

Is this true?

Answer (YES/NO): YES